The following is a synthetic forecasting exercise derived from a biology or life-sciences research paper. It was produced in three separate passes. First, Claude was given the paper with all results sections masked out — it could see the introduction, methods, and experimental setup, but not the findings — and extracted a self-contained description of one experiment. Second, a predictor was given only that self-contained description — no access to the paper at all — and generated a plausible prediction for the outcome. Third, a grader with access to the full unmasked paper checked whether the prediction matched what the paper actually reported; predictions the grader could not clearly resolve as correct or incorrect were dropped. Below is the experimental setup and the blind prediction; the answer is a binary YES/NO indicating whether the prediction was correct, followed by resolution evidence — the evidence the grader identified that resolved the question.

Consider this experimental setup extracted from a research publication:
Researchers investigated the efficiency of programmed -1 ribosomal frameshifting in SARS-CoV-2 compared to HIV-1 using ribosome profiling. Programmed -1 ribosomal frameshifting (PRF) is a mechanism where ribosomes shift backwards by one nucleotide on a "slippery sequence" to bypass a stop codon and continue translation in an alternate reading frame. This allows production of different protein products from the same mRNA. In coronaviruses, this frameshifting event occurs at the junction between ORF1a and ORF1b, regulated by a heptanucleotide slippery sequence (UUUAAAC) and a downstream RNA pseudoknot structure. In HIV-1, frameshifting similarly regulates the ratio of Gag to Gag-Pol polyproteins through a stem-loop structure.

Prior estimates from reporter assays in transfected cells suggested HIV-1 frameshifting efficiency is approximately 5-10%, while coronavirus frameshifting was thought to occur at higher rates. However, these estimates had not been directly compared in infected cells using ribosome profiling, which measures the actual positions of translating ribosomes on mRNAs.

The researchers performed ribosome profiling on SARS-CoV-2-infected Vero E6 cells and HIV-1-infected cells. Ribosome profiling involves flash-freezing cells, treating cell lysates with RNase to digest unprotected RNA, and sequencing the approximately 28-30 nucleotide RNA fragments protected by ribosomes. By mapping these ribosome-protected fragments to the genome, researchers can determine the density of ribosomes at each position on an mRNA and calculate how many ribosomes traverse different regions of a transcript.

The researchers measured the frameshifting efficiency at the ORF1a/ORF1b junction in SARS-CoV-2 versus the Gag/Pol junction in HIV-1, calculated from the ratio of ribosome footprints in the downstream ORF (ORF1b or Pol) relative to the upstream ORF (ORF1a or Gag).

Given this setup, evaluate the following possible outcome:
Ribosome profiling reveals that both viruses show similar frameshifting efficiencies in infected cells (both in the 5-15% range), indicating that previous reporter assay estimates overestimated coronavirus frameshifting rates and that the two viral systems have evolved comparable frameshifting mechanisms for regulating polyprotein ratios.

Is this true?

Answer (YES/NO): NO